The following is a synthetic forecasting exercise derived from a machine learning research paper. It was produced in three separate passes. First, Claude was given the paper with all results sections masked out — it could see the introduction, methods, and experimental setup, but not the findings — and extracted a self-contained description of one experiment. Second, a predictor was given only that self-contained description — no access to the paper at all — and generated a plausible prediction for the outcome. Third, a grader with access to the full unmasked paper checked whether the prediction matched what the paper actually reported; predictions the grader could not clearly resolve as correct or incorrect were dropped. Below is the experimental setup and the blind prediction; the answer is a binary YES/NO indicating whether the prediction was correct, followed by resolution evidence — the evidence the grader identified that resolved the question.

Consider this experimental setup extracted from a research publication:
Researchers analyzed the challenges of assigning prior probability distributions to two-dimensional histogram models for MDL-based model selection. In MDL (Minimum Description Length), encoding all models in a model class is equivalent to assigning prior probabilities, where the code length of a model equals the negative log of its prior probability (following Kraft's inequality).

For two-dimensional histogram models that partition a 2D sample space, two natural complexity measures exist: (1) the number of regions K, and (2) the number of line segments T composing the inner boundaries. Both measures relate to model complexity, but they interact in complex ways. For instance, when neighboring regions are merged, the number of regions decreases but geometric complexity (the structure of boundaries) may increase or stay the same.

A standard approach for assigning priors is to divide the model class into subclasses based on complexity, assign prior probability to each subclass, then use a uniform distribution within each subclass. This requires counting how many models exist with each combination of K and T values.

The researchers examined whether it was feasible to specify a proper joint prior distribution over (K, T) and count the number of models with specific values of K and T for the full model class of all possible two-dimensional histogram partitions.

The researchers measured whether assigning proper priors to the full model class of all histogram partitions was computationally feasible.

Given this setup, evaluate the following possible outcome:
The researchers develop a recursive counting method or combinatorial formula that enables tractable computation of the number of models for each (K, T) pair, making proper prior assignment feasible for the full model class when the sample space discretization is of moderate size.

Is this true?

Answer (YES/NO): NO